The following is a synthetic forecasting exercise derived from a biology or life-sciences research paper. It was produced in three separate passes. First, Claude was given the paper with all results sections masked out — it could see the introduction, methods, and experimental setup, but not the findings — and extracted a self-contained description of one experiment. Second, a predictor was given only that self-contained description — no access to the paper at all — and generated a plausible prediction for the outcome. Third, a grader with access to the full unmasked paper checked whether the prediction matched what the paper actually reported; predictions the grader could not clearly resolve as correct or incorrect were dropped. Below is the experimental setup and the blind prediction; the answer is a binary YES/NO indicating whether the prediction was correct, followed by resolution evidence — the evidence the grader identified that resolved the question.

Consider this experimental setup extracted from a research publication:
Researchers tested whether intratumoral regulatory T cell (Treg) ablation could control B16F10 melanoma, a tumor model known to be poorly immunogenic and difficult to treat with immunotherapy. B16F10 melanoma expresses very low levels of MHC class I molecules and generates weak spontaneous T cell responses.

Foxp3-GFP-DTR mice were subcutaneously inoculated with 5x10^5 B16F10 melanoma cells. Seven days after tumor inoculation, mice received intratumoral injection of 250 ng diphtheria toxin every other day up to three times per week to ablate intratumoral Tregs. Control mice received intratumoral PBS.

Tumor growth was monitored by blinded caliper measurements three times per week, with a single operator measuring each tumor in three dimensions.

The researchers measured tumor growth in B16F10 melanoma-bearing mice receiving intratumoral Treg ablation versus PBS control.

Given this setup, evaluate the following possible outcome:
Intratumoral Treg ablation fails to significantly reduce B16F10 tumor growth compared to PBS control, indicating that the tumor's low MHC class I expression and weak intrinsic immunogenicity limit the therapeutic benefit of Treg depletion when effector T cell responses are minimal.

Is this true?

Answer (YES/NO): NO